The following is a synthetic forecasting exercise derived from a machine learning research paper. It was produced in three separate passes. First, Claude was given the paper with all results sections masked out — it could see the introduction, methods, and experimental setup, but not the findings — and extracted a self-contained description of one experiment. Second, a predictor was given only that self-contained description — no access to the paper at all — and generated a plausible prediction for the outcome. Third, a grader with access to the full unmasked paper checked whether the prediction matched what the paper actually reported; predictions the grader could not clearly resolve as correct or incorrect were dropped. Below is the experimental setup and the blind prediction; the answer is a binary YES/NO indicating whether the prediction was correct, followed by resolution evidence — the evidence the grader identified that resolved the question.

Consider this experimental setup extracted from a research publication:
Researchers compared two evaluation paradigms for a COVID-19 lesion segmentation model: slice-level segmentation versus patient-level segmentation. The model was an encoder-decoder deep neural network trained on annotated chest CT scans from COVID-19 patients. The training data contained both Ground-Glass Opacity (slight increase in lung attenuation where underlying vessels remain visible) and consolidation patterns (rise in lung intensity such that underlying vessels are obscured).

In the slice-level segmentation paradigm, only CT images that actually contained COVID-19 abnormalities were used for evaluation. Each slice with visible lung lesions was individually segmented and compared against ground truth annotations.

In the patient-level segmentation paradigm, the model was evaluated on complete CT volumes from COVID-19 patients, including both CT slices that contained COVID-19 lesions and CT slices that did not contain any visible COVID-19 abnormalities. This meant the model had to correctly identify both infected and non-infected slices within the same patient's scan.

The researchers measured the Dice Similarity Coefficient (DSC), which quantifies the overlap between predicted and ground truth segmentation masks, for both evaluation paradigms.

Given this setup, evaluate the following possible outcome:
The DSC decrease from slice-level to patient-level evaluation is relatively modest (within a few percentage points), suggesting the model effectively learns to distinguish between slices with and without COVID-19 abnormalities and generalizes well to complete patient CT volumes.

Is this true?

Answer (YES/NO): YES